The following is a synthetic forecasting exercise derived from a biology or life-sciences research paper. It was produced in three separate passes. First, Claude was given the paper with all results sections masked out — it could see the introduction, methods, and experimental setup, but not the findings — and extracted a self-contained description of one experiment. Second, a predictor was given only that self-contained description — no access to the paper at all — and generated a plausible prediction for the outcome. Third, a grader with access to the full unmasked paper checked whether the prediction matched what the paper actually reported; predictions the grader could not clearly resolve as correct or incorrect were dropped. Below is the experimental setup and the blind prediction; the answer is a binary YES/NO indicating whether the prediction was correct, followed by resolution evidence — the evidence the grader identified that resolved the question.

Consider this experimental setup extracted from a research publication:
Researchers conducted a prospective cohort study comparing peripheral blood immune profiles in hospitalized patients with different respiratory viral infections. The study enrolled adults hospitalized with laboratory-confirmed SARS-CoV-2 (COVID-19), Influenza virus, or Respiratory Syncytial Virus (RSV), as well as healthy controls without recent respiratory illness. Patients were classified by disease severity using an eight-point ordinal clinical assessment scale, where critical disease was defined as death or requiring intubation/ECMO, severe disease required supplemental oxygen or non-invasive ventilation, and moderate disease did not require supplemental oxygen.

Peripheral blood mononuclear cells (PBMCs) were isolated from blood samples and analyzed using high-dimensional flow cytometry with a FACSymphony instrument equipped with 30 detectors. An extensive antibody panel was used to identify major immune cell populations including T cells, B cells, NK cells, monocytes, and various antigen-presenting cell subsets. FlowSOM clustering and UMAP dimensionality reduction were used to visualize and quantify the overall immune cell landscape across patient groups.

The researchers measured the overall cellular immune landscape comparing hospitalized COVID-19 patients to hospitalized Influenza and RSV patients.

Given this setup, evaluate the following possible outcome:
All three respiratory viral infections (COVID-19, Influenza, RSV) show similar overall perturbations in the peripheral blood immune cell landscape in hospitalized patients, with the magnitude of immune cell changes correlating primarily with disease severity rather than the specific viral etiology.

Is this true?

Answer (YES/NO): NO